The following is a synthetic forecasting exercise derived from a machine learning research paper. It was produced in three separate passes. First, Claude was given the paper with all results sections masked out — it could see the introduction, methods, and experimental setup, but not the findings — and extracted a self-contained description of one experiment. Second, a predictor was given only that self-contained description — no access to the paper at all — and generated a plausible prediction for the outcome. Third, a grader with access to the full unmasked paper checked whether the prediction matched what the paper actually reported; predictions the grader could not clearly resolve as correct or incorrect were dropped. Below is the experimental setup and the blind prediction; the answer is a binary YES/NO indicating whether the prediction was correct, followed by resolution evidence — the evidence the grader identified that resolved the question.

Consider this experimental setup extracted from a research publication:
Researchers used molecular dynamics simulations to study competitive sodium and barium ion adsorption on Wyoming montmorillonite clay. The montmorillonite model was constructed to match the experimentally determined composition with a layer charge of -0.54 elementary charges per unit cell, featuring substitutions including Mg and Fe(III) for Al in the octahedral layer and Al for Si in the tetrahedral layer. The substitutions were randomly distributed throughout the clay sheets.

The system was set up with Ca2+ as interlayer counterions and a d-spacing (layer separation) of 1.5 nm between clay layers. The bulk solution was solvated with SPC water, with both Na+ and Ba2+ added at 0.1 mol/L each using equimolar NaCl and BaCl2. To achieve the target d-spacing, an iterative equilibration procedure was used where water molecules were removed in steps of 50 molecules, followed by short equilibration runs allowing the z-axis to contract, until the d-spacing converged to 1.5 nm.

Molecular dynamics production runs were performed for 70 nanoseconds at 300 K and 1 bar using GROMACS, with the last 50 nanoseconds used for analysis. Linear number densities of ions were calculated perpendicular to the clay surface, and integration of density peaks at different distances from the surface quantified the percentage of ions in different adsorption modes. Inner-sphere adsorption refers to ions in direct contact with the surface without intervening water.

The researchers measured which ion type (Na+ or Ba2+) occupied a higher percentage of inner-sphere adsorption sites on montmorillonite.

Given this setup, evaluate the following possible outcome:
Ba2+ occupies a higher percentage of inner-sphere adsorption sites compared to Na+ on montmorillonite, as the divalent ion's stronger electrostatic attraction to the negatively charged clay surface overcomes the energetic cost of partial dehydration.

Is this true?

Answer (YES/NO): YES